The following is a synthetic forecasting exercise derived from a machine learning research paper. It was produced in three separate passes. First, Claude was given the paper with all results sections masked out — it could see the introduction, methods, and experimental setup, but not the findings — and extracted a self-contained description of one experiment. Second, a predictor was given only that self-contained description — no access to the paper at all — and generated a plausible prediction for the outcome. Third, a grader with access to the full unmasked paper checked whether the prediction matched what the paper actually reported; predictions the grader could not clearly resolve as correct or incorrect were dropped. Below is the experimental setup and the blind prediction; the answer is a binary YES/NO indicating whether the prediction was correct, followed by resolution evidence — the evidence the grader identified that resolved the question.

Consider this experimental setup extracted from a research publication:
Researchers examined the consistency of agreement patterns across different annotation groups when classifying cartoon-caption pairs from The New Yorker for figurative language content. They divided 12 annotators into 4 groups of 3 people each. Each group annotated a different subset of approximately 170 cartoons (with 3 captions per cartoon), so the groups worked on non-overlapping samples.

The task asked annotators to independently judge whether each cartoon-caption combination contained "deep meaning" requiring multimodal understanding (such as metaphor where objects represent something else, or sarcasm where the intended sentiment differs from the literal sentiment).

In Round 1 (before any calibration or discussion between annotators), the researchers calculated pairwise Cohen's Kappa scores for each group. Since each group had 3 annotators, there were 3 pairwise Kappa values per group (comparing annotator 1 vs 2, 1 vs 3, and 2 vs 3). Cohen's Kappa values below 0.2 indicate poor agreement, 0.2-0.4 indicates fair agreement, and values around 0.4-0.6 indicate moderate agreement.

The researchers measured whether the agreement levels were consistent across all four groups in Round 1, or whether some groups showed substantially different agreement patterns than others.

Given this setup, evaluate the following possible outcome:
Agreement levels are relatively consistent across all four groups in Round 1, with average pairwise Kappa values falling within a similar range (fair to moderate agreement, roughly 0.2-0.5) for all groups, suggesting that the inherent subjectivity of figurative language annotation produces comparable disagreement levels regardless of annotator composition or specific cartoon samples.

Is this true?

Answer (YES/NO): NO